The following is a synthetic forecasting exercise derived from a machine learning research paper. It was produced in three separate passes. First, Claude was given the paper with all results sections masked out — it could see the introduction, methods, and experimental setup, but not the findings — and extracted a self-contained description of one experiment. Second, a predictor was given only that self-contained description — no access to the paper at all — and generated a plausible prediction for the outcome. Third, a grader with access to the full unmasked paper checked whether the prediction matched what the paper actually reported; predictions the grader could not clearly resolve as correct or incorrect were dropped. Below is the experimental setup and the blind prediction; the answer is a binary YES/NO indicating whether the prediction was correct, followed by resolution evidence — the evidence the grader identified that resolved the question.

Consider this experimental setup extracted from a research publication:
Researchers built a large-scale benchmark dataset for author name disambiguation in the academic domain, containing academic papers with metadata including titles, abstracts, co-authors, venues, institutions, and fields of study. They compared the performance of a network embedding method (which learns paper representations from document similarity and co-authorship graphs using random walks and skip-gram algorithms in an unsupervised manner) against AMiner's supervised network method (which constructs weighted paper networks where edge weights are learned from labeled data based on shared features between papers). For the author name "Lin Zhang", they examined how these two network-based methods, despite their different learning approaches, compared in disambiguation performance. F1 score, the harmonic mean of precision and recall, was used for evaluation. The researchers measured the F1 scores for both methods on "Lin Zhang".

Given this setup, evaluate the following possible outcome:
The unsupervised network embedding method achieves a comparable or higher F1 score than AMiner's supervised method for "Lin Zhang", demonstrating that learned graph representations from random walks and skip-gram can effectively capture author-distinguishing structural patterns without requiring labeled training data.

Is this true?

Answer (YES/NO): YES